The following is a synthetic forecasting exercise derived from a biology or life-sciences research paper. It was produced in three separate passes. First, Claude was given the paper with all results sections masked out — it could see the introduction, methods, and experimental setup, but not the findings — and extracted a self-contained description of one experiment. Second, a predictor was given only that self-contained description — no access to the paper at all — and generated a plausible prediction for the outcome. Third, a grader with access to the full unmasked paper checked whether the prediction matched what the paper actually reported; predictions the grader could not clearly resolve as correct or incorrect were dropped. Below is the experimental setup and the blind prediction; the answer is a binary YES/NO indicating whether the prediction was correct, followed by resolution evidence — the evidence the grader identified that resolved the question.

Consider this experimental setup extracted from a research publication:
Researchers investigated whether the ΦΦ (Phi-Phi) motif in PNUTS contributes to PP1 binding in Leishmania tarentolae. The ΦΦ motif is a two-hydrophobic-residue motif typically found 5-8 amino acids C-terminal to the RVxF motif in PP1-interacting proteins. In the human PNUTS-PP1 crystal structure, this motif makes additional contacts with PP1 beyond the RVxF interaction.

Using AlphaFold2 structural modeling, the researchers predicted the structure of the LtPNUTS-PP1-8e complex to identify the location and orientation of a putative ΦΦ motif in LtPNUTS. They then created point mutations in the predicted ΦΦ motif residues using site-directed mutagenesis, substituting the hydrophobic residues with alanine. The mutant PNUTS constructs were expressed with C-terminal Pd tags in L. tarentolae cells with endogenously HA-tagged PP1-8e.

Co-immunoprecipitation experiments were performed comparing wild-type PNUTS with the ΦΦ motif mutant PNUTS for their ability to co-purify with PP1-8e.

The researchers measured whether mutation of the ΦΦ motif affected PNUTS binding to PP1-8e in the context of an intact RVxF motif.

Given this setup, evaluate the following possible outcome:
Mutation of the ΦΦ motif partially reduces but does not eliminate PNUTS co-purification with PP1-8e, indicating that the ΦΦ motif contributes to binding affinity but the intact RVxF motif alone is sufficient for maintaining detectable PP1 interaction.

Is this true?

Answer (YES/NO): YES